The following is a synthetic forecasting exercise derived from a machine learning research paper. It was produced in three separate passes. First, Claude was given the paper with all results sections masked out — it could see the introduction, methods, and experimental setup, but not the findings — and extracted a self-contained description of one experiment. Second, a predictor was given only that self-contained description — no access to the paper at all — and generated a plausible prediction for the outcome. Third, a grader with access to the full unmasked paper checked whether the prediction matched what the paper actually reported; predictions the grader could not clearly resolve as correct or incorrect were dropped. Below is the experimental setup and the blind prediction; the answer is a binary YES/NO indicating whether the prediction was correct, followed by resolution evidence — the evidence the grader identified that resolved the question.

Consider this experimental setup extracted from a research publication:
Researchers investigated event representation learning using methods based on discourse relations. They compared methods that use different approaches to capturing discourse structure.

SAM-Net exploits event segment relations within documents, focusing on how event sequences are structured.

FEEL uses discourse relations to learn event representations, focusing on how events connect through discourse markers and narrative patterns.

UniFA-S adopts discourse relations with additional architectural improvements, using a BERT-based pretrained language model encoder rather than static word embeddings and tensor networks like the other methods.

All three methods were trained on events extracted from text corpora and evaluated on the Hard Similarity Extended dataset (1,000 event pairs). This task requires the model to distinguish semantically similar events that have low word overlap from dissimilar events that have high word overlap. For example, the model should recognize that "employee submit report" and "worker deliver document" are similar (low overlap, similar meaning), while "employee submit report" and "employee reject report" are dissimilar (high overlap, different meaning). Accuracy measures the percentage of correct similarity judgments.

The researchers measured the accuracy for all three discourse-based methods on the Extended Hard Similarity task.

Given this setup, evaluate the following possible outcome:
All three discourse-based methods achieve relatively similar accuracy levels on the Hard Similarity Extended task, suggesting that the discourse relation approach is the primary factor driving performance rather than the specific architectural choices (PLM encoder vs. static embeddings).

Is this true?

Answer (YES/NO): NO